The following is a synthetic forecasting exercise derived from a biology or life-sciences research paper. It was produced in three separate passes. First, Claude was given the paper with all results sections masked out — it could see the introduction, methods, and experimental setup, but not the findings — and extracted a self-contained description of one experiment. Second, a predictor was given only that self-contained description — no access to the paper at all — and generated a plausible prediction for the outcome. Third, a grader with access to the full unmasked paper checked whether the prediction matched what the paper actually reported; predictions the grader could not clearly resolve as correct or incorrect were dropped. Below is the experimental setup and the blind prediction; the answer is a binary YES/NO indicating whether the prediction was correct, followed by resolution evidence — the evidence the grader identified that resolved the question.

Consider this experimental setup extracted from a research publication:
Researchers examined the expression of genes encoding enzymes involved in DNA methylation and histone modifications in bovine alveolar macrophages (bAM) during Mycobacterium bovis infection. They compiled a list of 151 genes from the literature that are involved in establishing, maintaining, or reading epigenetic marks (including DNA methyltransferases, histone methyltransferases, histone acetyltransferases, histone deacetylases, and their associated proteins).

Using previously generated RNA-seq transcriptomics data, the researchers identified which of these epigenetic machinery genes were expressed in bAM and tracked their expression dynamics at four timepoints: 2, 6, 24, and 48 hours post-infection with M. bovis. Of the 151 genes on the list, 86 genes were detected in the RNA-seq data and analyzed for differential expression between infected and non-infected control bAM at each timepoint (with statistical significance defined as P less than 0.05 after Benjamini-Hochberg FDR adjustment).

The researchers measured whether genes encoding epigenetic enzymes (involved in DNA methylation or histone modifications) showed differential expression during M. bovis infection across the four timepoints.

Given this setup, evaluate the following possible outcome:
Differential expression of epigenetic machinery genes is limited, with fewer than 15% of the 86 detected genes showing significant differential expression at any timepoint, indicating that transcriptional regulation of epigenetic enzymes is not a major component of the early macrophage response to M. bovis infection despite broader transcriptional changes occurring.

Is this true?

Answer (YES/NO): NO